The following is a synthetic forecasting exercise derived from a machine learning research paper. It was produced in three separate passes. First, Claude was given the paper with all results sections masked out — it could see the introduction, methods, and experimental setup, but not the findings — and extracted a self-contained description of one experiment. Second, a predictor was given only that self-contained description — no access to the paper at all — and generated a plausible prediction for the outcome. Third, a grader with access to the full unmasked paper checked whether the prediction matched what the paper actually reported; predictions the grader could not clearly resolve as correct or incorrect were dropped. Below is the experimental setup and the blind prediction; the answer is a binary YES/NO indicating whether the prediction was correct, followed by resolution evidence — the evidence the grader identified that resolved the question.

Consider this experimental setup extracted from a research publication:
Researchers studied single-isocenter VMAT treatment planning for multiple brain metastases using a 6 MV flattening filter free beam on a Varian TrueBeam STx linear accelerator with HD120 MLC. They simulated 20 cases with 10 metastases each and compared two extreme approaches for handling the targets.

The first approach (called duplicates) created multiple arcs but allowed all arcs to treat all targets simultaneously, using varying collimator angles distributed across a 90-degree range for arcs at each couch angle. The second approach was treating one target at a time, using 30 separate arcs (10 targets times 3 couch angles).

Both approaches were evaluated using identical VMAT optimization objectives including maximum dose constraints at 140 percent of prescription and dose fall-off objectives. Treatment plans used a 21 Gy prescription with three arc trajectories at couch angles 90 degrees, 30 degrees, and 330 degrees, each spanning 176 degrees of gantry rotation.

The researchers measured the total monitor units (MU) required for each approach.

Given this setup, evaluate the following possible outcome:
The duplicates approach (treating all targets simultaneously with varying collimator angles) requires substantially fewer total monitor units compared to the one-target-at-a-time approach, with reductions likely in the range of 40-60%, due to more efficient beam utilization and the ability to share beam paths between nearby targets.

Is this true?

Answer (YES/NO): NO